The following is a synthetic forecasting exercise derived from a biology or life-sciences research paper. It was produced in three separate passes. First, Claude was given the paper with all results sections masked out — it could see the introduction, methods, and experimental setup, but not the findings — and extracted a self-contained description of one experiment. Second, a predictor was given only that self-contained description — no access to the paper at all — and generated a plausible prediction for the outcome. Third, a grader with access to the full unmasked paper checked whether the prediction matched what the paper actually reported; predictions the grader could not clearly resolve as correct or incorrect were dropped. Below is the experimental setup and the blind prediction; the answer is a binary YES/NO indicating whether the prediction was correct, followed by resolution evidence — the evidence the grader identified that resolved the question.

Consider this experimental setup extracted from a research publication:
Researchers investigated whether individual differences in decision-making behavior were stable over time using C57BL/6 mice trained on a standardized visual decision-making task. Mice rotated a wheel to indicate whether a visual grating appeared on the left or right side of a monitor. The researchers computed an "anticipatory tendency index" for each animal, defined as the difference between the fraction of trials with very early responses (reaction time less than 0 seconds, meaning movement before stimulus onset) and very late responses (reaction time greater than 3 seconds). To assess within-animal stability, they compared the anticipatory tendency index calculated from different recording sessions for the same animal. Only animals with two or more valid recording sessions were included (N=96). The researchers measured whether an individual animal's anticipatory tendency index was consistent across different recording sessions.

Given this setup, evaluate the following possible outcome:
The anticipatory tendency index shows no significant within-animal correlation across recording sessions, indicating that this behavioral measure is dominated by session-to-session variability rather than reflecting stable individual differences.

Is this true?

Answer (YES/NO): NO